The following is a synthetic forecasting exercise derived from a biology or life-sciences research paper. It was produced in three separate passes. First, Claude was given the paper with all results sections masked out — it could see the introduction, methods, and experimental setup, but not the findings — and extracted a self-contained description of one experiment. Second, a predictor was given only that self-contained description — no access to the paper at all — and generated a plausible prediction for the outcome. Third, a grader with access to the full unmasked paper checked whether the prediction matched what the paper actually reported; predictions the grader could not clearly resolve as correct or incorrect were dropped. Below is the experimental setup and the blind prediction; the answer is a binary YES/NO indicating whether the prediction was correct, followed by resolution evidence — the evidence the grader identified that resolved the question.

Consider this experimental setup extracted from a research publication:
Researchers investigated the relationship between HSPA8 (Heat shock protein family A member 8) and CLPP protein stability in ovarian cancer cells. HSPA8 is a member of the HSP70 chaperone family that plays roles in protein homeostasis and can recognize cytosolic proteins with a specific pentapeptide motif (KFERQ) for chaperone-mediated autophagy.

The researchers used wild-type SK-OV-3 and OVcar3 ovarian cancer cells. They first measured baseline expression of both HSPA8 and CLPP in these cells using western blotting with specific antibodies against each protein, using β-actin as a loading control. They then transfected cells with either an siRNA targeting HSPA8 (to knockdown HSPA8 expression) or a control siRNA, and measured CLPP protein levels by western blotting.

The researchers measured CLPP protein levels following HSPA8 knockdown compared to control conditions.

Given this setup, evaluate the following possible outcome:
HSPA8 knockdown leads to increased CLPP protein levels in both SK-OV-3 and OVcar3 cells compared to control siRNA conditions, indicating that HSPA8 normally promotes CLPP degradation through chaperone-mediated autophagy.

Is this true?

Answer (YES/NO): YES